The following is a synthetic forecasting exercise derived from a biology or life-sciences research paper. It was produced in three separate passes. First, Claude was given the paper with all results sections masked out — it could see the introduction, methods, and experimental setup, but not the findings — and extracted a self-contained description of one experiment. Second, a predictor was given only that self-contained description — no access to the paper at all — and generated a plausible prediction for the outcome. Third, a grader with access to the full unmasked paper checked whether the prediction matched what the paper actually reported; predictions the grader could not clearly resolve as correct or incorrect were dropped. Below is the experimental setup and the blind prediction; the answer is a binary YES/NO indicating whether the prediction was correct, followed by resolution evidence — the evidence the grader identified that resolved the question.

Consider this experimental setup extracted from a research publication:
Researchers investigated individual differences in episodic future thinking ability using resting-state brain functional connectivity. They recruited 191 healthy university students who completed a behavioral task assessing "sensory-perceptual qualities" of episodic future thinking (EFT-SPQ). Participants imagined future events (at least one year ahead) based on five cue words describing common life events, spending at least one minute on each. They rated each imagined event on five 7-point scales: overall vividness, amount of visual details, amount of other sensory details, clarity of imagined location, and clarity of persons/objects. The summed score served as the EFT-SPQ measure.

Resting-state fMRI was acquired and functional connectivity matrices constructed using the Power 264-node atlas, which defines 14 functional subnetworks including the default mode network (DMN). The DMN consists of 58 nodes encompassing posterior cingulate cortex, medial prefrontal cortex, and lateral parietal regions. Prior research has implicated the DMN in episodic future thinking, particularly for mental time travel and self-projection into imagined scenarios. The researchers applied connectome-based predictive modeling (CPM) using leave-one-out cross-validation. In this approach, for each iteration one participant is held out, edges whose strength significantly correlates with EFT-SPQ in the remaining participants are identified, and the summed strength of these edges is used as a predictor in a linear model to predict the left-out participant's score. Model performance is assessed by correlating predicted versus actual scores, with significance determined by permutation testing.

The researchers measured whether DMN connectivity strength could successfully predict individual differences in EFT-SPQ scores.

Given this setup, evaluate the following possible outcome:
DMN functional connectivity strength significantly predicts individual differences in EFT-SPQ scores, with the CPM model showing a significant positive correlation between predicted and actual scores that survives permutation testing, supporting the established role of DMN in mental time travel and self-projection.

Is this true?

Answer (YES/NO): NO